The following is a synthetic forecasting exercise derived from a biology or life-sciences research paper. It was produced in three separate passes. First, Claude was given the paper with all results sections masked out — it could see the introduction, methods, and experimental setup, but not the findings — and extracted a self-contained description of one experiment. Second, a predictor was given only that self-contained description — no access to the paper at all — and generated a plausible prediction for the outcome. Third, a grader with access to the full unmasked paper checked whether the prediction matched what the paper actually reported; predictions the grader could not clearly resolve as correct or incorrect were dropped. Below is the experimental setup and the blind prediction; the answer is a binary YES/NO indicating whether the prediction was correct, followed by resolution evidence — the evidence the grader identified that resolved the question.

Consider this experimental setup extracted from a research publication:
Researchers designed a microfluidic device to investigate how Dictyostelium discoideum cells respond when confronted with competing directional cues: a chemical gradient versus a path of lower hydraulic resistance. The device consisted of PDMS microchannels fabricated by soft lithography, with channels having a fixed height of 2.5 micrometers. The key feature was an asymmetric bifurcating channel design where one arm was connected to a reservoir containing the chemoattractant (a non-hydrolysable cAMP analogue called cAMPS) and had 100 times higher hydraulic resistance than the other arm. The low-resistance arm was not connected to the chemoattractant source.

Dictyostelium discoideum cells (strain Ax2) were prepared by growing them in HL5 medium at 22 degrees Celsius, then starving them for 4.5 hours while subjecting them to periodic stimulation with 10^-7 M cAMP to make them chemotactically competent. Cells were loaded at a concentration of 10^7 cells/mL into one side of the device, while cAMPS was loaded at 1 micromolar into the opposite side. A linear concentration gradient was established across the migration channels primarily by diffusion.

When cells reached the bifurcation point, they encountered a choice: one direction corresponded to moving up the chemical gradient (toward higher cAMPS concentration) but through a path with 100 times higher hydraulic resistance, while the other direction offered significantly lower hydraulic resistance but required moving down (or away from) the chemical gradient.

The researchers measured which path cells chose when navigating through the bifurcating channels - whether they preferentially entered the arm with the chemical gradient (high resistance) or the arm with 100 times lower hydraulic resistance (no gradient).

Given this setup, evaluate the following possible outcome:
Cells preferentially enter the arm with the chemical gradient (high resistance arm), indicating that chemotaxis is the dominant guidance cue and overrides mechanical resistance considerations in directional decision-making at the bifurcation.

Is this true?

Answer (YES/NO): YES